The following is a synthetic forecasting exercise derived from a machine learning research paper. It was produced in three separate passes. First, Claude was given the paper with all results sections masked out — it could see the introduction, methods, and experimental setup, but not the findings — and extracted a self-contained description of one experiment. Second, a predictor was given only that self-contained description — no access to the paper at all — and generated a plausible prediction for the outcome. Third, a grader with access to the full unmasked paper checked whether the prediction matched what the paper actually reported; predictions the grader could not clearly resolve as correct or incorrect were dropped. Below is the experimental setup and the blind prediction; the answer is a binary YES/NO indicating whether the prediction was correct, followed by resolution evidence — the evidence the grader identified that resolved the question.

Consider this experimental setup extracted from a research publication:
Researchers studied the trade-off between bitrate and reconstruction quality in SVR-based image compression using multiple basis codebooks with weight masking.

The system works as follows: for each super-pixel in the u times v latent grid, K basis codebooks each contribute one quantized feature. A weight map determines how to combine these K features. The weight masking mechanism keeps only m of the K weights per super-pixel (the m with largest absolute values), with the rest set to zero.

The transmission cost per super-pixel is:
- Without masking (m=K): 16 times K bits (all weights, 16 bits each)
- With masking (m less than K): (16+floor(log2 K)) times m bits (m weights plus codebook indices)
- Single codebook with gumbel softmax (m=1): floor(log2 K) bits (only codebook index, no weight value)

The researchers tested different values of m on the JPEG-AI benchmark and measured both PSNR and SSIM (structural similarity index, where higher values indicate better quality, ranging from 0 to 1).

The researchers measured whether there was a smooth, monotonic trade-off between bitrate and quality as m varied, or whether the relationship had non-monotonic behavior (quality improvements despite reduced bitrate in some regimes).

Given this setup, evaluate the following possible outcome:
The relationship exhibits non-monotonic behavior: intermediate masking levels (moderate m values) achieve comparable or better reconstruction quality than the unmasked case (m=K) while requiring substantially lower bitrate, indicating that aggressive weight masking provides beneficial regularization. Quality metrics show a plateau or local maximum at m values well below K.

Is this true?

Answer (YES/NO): NO